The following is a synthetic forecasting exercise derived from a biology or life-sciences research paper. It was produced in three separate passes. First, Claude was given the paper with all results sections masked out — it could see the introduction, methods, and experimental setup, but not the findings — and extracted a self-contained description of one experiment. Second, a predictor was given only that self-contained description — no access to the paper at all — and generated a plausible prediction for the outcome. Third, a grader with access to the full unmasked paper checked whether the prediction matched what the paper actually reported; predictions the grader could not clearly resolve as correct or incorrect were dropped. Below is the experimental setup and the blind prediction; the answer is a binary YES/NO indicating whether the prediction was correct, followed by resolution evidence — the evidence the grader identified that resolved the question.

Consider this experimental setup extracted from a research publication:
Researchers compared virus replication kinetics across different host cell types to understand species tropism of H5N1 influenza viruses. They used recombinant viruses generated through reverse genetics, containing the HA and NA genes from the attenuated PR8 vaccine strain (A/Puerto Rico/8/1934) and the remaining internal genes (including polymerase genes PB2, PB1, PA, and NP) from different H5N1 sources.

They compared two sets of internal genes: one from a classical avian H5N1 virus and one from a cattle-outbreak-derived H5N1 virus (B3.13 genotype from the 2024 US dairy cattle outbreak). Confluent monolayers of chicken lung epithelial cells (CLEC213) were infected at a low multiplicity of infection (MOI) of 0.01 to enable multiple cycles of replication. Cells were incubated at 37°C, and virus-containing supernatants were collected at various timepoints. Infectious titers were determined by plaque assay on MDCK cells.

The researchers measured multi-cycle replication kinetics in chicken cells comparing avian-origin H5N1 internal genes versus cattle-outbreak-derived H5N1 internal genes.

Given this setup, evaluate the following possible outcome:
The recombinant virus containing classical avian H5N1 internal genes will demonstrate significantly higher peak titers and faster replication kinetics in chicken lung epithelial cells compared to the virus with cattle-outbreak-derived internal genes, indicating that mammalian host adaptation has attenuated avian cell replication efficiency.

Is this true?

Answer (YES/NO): NO